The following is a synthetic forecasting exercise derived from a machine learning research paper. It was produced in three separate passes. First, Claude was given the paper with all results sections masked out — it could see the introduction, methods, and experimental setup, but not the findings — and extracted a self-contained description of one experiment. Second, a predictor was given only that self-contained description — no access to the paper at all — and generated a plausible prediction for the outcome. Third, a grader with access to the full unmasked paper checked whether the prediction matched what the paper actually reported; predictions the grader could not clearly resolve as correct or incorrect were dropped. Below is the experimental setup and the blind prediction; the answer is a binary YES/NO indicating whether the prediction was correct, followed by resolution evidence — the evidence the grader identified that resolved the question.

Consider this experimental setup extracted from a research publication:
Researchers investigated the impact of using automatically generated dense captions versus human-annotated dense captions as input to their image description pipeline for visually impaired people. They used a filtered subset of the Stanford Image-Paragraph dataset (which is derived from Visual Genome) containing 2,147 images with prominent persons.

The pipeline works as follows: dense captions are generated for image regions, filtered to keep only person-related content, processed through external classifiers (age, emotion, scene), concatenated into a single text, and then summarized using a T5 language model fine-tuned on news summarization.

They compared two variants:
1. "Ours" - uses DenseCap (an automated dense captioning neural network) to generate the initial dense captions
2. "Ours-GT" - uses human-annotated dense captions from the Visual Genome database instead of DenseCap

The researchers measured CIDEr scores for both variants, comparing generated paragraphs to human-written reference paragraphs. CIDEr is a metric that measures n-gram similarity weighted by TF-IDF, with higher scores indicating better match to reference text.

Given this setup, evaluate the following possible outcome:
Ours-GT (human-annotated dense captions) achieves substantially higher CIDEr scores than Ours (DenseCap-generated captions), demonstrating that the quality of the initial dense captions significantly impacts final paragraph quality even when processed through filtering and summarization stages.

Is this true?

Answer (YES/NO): YES